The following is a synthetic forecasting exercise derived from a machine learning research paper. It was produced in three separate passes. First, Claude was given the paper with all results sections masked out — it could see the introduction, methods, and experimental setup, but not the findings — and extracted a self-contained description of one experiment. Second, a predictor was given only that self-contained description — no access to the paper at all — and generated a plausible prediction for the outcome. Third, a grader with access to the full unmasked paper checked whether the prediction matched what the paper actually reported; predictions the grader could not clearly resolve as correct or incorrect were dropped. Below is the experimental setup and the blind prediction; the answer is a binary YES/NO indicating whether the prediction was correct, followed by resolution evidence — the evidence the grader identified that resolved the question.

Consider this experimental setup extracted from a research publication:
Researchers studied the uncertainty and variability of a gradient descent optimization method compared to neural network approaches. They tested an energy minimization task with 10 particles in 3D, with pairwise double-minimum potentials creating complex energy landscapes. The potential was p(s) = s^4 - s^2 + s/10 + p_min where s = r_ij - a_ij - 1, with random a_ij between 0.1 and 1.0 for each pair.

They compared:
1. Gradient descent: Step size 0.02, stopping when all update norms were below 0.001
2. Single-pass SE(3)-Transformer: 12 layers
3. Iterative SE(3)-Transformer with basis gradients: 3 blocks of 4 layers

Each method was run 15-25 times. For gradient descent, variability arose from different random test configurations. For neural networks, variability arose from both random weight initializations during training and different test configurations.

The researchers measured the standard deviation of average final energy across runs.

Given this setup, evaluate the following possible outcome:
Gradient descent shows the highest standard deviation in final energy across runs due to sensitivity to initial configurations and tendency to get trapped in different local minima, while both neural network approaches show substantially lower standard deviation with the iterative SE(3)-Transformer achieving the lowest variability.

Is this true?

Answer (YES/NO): NO